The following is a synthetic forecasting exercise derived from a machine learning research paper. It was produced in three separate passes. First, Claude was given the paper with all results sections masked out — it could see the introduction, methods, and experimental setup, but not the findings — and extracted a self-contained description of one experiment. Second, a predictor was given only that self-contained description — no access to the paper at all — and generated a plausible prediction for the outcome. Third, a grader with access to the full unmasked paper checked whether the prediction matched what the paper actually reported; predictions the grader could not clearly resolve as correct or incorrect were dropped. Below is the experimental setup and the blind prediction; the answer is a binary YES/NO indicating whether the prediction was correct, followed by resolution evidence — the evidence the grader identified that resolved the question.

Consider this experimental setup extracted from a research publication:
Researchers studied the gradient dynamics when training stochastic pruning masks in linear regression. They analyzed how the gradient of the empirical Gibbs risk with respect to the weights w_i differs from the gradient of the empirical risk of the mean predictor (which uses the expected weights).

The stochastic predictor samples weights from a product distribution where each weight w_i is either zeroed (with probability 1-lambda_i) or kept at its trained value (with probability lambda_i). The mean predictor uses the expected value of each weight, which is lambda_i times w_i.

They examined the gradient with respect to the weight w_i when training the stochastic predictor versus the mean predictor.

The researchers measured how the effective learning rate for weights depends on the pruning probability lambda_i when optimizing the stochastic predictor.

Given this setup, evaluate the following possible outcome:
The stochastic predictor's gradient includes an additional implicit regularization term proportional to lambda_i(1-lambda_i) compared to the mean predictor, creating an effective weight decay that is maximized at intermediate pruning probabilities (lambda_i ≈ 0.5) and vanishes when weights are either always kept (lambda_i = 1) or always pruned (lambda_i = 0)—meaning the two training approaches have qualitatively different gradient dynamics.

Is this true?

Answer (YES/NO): NO